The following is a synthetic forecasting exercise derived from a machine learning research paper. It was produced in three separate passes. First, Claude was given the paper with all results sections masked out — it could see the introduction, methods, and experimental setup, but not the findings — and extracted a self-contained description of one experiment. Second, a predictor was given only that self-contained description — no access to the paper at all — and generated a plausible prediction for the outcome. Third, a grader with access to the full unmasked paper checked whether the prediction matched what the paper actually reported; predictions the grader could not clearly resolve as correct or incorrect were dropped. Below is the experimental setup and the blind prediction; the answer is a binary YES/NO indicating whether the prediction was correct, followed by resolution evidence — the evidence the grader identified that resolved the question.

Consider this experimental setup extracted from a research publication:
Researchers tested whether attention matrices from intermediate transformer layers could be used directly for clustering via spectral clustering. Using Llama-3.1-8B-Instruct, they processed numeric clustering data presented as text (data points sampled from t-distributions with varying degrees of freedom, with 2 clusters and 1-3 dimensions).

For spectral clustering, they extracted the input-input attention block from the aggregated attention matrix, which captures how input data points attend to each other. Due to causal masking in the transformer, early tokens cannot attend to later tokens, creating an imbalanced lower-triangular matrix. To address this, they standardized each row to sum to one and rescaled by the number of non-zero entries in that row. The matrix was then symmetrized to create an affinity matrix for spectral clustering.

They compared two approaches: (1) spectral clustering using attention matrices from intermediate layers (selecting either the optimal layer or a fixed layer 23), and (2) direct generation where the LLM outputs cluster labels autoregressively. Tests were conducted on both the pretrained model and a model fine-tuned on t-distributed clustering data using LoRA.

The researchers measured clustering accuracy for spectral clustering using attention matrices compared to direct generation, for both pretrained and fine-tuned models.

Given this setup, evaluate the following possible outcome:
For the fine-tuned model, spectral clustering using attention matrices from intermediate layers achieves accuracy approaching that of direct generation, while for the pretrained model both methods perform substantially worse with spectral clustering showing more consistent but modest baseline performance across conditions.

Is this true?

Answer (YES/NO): NO